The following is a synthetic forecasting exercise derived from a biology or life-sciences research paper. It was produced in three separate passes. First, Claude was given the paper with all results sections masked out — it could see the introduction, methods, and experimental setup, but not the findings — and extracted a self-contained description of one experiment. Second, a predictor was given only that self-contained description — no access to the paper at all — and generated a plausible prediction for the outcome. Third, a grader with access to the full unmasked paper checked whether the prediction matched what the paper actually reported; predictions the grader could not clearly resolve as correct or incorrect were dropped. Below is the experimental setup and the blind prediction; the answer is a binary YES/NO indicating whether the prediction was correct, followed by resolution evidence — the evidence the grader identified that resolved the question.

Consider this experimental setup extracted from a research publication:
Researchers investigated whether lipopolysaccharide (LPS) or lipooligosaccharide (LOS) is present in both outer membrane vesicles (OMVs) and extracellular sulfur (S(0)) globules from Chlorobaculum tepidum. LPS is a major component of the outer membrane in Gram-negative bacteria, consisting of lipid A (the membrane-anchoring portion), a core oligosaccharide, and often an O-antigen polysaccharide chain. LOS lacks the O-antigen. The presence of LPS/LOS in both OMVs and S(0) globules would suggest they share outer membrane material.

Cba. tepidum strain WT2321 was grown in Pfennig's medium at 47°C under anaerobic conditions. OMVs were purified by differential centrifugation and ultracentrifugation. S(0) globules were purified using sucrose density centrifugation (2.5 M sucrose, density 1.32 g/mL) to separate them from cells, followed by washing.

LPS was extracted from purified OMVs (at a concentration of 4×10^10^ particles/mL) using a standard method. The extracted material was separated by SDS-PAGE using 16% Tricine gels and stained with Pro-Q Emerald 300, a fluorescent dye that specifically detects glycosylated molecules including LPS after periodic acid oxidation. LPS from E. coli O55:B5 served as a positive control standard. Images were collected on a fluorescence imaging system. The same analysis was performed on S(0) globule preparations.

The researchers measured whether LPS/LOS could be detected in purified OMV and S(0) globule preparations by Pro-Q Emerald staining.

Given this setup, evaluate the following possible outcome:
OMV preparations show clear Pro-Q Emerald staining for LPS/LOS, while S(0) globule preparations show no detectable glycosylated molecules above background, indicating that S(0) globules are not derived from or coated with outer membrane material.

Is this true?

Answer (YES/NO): NO